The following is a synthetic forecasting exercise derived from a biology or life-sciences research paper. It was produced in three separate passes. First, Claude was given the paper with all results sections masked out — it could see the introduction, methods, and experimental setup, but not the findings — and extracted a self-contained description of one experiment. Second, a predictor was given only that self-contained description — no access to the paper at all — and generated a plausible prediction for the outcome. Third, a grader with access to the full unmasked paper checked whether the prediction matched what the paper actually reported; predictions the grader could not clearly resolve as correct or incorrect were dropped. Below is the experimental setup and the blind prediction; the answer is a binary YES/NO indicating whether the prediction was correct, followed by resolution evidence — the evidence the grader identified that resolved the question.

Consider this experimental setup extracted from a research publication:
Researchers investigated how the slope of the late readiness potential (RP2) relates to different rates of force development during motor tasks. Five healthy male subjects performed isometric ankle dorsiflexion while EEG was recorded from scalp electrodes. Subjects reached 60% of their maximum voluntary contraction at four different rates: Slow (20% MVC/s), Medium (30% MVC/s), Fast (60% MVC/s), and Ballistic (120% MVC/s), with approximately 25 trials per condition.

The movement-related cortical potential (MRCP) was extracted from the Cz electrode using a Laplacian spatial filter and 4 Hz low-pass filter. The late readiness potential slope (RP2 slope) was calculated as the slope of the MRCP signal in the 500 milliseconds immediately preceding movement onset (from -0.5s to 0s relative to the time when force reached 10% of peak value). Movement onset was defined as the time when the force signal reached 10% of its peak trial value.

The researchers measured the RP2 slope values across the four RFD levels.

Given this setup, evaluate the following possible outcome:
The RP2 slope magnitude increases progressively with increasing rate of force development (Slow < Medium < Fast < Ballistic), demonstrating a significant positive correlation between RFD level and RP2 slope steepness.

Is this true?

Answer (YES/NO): YES